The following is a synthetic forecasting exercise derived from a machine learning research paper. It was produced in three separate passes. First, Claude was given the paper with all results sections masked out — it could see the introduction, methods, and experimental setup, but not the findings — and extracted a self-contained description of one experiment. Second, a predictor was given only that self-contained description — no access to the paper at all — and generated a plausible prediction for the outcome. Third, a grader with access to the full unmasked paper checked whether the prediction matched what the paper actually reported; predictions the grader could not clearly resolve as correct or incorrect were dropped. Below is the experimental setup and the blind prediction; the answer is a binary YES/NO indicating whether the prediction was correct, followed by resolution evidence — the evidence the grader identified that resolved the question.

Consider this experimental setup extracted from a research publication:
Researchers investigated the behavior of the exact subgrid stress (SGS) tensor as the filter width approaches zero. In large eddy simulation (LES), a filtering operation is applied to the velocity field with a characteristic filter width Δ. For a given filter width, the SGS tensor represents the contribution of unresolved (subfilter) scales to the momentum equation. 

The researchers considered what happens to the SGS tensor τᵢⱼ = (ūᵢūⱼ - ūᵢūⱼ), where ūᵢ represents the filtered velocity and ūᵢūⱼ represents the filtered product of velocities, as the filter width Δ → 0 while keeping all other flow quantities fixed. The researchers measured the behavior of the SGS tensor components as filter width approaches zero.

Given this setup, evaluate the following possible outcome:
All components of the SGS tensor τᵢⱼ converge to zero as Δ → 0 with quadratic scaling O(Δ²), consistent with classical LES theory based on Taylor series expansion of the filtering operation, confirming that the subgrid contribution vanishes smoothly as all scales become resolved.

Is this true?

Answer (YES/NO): YES